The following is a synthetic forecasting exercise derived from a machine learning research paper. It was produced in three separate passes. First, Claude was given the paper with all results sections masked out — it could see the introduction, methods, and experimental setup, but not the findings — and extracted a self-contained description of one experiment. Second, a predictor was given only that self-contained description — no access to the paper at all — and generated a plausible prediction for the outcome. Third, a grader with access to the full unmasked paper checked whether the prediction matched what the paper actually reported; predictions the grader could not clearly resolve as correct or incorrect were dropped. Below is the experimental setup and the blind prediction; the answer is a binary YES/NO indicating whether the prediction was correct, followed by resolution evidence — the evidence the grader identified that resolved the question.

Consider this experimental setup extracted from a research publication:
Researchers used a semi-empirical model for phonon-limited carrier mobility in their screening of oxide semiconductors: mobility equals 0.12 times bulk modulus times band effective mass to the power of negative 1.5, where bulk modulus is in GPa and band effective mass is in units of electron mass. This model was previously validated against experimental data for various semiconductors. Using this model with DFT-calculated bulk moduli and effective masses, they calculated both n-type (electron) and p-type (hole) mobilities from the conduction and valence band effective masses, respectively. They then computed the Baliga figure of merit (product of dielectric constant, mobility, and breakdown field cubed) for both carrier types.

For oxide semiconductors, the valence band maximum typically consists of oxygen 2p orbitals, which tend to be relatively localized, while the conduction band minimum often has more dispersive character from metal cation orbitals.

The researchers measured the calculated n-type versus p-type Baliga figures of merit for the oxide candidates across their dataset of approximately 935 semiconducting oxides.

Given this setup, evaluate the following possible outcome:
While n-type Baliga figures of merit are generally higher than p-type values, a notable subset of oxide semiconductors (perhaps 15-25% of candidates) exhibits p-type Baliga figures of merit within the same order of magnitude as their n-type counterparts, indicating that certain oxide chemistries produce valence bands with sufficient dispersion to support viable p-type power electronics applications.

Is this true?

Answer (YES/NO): NO